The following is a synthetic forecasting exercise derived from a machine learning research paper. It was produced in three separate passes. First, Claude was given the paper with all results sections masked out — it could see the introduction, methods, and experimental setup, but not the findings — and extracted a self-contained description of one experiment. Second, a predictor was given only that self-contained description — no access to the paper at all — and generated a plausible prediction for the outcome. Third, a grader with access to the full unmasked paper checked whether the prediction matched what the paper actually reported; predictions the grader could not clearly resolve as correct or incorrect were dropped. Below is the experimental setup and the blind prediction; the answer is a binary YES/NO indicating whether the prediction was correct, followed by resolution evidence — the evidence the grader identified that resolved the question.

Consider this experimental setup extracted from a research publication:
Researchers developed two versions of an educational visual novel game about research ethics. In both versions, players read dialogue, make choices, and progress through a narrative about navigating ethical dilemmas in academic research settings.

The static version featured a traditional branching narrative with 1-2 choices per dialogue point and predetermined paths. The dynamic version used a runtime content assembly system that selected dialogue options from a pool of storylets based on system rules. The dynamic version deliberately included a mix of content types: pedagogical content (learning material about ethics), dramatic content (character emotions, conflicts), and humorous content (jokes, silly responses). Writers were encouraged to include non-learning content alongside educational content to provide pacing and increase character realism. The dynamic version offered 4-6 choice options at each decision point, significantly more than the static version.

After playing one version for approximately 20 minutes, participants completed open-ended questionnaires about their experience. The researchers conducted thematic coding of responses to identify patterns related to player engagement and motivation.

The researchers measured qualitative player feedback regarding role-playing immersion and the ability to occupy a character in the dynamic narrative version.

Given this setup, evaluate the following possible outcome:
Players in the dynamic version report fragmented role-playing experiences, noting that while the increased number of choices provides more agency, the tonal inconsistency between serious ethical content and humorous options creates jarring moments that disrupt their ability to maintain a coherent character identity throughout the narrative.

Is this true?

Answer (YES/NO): NO